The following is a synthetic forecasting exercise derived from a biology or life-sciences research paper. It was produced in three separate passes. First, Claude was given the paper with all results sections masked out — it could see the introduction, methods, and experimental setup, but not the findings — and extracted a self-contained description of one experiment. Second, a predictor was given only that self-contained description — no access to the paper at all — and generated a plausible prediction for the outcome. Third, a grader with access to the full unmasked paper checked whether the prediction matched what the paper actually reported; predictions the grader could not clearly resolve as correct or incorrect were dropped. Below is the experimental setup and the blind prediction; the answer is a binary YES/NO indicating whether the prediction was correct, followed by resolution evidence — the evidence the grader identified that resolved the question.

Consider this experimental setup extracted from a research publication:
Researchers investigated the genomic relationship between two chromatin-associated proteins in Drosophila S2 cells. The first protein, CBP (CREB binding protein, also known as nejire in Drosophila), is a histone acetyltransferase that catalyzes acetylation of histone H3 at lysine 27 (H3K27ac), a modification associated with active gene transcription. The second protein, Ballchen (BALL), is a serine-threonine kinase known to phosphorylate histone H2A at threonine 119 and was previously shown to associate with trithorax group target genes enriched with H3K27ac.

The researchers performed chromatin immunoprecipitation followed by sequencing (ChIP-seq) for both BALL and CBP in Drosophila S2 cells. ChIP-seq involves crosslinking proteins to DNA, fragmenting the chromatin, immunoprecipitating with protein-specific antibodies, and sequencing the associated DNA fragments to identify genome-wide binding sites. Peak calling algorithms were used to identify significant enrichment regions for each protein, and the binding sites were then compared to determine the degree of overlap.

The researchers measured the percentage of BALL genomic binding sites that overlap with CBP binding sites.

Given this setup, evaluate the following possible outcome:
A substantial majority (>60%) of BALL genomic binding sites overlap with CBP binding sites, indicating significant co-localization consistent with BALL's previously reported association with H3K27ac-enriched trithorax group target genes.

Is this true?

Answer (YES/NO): YES